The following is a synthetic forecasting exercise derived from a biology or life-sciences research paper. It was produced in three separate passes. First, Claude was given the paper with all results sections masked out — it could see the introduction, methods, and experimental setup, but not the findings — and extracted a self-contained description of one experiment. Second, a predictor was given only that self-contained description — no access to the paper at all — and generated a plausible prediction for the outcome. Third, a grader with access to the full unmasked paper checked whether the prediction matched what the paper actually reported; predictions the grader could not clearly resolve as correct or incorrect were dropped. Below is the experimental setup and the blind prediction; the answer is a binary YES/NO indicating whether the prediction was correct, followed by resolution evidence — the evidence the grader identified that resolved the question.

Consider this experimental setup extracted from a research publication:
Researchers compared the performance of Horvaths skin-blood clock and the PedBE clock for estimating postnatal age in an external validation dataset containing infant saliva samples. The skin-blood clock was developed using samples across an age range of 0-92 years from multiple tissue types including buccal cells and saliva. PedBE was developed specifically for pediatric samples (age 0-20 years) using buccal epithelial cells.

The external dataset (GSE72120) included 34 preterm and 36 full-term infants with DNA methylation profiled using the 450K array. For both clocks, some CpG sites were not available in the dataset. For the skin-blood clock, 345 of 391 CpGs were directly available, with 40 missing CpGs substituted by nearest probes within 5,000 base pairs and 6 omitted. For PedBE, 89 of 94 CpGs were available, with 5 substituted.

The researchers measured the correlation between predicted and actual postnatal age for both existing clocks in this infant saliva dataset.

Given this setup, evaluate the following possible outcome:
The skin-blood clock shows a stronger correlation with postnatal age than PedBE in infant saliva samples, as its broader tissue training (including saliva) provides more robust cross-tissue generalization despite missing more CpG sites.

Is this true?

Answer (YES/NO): YES